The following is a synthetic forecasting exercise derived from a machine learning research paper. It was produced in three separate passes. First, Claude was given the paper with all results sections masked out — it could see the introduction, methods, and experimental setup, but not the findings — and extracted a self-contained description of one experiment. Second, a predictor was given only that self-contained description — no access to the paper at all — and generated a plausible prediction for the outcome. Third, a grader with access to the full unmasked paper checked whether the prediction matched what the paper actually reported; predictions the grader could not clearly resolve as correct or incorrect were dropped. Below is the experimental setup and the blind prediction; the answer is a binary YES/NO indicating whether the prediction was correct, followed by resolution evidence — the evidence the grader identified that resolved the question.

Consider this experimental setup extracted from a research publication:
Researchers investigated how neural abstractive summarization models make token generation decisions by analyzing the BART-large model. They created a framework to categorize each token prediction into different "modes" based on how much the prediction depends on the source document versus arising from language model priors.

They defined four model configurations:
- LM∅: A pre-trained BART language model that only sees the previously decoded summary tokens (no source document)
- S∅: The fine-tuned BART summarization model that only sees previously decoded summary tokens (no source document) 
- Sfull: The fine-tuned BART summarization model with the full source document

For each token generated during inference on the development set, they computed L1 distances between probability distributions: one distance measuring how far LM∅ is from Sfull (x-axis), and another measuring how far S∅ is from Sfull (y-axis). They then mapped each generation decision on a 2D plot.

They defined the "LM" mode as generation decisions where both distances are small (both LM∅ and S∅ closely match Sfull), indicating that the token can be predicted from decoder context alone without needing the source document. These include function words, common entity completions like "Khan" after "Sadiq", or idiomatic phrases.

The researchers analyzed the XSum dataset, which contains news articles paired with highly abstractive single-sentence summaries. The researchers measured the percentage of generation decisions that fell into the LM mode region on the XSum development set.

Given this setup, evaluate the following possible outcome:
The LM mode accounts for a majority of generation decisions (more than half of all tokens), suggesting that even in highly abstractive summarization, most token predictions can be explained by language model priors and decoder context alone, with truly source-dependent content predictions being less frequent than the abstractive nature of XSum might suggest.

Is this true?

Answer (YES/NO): NO